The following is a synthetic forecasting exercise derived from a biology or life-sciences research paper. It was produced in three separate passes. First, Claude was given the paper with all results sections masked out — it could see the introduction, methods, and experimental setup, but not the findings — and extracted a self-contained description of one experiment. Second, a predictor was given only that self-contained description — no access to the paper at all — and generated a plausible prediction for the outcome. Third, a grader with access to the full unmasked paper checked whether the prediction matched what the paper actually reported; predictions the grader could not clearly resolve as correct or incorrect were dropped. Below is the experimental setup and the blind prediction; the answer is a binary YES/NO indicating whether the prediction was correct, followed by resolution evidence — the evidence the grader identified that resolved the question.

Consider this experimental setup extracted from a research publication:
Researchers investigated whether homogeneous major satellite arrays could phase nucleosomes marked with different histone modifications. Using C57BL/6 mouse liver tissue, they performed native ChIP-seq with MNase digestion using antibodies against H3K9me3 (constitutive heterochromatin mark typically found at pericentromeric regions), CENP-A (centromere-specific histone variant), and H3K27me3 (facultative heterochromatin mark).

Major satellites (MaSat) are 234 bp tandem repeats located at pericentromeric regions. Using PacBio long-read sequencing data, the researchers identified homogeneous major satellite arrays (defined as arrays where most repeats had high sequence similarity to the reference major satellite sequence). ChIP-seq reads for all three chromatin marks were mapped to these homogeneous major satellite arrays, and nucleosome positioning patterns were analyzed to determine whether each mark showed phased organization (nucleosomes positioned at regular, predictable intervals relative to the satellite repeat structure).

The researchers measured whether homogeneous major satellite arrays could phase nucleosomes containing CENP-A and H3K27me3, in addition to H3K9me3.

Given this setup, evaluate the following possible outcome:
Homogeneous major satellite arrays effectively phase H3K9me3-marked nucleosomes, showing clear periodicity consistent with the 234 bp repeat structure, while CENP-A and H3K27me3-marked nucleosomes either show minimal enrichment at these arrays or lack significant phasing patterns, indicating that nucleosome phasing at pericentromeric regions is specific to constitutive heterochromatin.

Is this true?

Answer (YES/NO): NO